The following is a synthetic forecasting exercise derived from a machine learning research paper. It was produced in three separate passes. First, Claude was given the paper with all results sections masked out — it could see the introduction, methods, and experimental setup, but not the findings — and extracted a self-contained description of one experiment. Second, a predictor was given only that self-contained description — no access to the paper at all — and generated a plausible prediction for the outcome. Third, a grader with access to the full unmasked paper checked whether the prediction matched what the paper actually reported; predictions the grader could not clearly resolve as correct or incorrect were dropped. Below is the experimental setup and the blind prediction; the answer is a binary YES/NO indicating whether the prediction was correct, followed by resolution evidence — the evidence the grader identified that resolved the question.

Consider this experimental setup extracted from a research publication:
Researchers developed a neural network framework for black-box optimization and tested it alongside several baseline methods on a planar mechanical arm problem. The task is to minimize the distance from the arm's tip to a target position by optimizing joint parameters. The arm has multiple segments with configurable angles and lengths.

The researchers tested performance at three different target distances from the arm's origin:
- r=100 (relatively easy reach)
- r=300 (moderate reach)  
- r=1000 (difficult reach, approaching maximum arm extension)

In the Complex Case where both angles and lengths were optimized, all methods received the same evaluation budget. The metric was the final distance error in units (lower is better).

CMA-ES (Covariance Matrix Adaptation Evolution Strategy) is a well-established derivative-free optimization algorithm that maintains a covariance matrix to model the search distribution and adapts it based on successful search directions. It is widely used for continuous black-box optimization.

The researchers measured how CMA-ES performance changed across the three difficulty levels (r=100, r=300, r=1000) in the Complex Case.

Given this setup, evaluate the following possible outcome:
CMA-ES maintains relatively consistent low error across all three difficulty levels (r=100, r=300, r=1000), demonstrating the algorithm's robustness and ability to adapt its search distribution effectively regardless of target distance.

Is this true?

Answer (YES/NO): NO